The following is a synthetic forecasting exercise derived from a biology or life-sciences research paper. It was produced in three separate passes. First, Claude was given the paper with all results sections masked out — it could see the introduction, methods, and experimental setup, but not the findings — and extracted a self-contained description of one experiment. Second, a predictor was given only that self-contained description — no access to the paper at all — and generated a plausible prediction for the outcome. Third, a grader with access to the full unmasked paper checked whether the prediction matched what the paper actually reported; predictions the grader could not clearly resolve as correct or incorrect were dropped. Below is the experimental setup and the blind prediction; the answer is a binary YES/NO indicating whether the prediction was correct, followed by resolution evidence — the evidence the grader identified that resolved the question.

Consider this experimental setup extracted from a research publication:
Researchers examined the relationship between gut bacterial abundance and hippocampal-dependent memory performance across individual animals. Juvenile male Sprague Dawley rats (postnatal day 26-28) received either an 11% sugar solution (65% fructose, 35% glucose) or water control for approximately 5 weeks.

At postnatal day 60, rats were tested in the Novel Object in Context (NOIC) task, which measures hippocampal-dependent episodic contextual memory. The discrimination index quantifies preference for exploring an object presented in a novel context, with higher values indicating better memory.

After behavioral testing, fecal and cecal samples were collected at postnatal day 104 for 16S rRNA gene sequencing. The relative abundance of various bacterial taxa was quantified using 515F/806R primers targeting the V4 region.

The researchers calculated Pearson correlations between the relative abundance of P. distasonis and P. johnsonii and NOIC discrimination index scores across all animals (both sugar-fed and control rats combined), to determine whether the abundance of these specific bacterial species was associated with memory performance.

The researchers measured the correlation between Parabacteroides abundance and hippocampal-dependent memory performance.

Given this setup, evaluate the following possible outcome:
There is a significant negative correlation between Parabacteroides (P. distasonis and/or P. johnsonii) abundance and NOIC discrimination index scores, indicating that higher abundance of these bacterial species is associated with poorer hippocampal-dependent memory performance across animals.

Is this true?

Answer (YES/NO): YES